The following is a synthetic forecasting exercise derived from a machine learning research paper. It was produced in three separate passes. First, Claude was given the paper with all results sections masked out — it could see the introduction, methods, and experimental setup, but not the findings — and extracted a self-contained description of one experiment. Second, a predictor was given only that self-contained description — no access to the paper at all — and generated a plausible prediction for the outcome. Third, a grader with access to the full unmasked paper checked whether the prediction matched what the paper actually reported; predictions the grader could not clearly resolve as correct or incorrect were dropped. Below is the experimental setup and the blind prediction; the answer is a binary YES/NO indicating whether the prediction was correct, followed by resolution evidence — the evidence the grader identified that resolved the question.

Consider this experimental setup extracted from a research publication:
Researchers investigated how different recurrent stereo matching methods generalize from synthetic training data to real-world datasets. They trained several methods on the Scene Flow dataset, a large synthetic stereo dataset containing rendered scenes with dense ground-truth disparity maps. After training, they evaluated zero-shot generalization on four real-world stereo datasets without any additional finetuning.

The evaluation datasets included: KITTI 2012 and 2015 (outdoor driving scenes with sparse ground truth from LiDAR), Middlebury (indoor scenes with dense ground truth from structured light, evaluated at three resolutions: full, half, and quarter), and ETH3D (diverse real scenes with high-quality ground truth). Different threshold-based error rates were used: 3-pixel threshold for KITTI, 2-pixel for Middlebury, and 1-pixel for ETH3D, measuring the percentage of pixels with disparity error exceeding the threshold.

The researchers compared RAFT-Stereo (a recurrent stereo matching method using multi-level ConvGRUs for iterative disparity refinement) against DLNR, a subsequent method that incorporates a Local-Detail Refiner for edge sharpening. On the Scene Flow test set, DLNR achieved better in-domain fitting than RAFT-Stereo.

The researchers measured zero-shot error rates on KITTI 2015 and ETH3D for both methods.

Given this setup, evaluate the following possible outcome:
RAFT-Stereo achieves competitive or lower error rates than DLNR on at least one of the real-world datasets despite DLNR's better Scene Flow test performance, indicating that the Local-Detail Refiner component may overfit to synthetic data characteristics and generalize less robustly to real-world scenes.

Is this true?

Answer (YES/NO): YES